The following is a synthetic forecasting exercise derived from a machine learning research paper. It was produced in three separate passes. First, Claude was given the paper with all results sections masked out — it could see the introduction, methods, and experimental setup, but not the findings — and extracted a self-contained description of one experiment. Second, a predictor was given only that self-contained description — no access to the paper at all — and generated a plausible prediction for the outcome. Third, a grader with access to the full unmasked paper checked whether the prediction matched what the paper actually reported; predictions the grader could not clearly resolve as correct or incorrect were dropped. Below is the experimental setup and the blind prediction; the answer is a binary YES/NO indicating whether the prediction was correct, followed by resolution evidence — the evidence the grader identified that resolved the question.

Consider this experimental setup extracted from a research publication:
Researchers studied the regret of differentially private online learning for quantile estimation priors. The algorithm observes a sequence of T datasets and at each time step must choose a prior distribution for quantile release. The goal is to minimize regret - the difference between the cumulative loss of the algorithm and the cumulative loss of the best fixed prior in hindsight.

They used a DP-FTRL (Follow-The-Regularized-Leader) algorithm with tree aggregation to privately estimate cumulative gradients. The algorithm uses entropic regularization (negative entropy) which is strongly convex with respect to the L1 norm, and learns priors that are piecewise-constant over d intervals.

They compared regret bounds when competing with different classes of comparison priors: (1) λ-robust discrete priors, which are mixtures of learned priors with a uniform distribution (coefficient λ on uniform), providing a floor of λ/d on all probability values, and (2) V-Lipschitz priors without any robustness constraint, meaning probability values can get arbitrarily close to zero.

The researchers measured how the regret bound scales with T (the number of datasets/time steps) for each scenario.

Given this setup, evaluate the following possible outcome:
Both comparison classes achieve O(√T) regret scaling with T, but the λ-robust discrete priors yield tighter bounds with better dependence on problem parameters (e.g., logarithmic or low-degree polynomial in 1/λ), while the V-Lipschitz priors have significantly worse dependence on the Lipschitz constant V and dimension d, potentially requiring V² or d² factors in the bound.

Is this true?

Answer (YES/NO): NO